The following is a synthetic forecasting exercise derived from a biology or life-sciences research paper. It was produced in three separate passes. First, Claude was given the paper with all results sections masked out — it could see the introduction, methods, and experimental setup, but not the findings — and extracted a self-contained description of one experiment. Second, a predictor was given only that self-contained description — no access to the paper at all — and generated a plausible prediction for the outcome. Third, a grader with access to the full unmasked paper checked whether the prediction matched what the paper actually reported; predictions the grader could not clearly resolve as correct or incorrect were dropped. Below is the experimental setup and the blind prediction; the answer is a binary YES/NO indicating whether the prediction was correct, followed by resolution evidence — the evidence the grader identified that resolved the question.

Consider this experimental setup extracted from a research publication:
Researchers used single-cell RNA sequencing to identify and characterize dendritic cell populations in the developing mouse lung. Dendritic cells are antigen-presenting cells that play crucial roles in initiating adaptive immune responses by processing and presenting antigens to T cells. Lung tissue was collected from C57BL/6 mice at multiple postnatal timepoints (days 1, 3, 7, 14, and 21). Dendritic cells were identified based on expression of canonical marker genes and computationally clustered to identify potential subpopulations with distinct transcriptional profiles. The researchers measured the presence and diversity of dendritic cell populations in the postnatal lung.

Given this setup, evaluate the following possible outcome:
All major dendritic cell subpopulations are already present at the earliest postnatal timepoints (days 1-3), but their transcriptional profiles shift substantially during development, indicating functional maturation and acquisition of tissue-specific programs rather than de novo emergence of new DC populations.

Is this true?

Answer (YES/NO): NO